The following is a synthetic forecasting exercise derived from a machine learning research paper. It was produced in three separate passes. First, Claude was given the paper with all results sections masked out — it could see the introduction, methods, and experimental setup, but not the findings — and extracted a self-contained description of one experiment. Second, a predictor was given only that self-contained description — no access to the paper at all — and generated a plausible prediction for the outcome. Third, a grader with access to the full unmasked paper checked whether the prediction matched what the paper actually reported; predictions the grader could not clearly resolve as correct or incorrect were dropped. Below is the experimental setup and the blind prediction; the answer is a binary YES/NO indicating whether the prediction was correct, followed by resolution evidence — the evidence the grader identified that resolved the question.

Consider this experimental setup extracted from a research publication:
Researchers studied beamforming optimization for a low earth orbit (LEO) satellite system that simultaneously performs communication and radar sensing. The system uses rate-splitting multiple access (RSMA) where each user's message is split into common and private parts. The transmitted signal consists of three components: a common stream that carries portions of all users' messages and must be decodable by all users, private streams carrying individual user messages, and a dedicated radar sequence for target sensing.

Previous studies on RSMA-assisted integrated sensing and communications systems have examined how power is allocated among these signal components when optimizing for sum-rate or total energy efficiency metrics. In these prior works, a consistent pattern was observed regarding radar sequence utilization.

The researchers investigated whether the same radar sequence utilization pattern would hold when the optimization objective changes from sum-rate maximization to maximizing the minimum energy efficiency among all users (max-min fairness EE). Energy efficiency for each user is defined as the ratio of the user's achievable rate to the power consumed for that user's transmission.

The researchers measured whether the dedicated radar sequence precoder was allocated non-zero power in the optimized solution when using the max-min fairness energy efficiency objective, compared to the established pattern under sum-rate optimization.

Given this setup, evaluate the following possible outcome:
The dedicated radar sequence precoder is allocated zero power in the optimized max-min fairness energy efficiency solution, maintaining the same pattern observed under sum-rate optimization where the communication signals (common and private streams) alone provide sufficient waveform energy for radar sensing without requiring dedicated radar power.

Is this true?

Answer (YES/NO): NO